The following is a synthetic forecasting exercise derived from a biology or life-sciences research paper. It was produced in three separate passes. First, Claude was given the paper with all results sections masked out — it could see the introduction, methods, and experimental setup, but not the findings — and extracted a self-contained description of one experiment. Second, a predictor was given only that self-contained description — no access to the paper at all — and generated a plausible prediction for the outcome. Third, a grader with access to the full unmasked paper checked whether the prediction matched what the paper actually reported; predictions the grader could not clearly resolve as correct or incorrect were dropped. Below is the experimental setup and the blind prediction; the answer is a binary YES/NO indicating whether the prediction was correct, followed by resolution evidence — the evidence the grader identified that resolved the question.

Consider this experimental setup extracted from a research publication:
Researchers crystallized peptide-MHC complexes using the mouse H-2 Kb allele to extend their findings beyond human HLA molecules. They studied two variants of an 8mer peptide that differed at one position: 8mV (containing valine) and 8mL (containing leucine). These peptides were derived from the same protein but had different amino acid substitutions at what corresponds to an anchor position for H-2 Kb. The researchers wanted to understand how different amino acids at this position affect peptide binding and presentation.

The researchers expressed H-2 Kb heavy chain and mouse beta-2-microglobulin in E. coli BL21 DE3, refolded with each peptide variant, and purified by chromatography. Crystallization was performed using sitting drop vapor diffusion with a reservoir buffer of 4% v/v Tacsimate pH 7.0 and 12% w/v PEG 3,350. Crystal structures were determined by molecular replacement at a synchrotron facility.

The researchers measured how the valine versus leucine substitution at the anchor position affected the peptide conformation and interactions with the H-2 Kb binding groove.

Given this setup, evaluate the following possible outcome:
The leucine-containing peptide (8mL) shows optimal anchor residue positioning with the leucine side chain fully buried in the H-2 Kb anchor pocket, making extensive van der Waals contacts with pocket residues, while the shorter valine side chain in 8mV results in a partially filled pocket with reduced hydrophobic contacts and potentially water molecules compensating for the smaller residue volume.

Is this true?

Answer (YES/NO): NO